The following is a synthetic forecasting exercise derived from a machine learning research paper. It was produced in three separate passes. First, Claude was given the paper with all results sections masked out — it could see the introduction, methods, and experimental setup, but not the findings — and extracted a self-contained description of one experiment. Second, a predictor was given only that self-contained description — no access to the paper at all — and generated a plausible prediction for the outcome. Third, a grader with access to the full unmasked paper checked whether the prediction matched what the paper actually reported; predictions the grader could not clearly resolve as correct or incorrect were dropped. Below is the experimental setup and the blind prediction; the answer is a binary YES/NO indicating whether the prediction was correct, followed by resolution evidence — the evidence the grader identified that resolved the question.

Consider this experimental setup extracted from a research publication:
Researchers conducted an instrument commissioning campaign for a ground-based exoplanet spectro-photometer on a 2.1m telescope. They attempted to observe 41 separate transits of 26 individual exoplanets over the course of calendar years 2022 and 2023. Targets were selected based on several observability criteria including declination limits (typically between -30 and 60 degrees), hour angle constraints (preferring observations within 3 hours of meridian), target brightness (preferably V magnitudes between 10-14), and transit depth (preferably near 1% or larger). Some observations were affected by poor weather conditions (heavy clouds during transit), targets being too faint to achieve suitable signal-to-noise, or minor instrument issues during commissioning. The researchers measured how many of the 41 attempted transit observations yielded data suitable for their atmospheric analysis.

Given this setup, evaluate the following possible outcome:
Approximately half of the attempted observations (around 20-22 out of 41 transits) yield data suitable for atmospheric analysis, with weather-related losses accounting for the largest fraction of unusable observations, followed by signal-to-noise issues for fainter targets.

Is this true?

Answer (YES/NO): NO